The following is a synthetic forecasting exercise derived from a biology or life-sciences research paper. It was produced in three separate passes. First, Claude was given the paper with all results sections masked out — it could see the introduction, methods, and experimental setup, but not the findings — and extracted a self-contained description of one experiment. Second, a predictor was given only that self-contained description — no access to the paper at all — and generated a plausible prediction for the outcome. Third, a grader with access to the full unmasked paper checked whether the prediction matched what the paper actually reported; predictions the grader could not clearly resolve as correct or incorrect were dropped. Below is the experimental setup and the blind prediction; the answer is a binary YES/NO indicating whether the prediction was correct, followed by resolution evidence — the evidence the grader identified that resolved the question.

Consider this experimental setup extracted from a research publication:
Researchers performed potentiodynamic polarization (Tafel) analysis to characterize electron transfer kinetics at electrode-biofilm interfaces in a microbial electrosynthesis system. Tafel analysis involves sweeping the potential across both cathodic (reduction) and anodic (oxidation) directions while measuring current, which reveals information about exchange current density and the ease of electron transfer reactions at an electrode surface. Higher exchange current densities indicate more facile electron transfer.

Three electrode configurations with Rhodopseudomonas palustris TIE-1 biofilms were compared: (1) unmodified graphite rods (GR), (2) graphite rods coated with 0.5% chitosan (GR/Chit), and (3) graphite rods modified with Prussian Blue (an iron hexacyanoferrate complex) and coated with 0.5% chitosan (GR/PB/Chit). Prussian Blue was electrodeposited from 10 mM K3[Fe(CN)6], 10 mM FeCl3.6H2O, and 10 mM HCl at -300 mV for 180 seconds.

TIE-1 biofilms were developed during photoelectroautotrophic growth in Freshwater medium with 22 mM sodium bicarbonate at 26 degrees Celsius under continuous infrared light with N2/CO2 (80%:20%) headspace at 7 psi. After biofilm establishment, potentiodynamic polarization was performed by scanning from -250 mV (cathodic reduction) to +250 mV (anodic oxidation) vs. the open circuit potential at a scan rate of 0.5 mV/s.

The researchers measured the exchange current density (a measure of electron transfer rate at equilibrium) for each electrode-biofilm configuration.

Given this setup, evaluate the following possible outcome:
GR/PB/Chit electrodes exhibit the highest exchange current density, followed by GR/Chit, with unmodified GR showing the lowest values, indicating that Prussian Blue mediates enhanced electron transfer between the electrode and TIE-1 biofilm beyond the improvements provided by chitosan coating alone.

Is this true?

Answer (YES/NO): YES